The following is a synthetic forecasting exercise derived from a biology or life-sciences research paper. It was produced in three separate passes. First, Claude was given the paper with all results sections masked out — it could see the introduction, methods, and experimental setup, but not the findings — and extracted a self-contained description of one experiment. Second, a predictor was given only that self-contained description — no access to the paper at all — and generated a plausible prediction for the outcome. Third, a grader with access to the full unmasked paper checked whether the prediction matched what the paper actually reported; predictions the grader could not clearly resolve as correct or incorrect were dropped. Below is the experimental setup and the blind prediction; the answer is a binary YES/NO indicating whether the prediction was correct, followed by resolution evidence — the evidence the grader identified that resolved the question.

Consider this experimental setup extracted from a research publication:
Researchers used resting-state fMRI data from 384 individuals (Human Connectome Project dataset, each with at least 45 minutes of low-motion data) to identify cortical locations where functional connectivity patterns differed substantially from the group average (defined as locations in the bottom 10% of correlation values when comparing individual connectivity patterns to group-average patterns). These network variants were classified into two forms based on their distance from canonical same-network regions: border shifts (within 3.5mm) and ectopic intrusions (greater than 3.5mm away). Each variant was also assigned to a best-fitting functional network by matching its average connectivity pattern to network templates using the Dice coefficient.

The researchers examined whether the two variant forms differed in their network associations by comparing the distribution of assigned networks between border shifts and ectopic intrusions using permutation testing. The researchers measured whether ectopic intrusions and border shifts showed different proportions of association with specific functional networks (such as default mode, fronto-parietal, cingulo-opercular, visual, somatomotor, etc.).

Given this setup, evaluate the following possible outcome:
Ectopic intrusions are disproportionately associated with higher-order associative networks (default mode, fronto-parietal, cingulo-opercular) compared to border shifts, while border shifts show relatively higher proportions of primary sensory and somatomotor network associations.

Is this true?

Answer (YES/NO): NO